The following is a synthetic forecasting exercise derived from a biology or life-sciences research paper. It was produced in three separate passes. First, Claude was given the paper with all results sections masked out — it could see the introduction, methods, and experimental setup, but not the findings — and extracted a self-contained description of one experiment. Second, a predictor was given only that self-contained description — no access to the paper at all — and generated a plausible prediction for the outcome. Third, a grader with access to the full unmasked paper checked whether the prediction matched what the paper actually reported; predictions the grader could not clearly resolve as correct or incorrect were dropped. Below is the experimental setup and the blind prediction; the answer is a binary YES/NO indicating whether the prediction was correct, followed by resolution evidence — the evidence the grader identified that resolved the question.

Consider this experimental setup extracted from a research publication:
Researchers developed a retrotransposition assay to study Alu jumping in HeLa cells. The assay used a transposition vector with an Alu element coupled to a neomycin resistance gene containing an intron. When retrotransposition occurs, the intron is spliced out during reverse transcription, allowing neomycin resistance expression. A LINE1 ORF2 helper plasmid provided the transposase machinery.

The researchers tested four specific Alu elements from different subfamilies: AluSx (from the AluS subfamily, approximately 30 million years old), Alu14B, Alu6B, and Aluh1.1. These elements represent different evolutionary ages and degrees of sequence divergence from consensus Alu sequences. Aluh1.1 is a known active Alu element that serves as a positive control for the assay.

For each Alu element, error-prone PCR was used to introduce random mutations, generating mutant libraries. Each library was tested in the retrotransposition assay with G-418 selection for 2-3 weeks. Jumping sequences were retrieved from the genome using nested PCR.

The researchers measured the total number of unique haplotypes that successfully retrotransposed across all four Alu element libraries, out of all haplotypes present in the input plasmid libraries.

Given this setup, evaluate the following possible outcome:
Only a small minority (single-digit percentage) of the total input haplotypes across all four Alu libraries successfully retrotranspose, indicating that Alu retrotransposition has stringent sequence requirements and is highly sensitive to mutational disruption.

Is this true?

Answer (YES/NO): NO